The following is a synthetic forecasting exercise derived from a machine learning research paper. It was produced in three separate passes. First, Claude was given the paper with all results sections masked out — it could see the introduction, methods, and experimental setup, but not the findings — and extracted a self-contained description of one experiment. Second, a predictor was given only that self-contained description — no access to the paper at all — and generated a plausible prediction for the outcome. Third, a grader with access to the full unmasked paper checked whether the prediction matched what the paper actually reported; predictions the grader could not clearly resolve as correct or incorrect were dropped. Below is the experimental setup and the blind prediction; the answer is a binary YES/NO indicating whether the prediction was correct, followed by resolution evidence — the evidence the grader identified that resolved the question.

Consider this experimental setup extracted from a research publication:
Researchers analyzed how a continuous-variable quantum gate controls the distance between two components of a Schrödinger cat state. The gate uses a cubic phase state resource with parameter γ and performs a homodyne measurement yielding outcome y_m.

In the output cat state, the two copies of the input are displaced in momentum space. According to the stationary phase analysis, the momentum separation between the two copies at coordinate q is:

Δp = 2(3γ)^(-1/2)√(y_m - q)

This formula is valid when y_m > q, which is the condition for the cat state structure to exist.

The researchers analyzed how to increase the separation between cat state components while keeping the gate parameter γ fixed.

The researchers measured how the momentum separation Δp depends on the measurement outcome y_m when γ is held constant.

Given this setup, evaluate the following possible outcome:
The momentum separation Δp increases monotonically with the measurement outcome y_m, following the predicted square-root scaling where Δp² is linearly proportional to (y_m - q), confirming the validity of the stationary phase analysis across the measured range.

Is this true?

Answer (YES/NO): YES